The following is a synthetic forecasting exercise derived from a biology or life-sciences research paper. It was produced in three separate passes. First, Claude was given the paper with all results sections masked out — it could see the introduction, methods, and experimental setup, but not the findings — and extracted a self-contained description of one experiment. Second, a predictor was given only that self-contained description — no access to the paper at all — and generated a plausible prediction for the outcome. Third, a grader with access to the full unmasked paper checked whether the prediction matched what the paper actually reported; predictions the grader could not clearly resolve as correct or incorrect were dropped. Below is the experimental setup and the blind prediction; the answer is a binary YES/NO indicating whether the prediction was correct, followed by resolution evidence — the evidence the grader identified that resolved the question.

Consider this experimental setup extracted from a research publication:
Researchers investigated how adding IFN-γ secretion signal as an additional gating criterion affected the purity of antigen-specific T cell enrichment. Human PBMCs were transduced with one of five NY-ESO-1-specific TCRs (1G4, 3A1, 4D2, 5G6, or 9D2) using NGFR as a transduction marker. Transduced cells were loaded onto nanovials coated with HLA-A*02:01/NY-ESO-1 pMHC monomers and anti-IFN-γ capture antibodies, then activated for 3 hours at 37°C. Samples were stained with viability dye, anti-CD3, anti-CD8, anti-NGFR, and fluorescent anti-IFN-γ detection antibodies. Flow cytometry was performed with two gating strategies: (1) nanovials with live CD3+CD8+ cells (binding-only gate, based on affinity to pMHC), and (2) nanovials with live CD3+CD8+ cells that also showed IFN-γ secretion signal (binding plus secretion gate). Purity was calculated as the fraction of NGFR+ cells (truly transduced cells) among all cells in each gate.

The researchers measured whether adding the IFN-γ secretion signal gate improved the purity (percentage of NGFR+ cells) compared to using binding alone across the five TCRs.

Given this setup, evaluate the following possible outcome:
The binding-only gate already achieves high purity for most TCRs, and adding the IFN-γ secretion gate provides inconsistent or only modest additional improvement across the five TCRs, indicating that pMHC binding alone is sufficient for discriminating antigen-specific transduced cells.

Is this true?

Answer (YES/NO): NO